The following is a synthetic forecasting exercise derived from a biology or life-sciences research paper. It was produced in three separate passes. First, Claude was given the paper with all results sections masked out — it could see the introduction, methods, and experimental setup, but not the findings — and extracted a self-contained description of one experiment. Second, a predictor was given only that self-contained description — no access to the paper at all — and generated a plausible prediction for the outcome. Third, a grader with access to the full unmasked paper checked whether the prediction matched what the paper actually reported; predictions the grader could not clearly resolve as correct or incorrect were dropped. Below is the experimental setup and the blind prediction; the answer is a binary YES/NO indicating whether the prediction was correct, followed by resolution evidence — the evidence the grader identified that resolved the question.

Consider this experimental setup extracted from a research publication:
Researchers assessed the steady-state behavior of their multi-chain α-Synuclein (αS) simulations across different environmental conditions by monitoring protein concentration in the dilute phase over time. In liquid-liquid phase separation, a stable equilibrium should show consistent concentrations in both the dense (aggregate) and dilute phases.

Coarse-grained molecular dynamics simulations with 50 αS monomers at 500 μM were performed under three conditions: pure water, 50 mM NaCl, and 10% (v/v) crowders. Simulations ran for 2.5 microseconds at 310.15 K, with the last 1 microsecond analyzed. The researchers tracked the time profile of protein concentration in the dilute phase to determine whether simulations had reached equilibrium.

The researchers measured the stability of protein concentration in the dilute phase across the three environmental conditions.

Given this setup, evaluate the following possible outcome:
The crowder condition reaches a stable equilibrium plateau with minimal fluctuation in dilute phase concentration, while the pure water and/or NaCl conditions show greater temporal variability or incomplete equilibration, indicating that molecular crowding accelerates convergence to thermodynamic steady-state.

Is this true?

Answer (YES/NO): NO